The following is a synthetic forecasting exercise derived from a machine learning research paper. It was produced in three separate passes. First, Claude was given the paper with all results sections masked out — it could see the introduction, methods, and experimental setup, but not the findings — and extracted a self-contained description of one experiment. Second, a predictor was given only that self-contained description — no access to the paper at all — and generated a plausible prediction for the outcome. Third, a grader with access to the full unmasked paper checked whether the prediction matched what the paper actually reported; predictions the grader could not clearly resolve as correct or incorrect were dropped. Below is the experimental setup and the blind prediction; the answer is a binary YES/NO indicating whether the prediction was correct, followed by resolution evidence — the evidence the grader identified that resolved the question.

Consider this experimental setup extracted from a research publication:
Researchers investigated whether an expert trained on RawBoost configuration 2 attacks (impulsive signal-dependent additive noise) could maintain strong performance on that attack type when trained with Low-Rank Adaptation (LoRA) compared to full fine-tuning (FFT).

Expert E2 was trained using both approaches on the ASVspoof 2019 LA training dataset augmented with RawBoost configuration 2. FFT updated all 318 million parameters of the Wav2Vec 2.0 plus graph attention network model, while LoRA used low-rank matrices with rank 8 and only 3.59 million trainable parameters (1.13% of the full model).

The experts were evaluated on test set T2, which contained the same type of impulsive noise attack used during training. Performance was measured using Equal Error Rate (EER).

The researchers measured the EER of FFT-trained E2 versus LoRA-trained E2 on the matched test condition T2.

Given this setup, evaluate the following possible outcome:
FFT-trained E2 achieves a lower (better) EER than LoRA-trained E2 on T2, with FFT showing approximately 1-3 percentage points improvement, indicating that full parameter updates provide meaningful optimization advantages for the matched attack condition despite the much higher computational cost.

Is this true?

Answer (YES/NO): NO